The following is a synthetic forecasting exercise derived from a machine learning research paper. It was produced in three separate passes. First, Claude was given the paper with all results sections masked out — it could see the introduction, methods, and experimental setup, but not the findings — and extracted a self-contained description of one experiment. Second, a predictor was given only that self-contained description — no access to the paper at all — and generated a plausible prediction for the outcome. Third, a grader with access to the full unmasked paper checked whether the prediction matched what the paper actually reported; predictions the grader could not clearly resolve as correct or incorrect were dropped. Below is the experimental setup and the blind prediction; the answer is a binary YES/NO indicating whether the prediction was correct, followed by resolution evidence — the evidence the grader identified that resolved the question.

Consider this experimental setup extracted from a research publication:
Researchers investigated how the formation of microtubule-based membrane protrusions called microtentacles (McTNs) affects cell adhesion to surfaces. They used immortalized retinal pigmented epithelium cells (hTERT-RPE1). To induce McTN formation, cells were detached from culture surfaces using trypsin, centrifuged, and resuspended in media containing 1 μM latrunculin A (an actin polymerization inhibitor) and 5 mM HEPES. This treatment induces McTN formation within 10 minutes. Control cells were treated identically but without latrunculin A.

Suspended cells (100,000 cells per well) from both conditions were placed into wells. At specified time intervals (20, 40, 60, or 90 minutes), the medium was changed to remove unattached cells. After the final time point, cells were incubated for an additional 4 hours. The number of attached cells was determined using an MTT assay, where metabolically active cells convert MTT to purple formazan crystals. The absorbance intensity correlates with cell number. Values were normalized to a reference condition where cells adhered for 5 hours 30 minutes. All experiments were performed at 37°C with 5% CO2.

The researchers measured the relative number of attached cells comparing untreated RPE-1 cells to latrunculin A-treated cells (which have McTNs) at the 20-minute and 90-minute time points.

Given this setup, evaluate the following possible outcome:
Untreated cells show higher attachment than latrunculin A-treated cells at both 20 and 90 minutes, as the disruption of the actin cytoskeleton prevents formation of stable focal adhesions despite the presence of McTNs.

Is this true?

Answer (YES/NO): NO